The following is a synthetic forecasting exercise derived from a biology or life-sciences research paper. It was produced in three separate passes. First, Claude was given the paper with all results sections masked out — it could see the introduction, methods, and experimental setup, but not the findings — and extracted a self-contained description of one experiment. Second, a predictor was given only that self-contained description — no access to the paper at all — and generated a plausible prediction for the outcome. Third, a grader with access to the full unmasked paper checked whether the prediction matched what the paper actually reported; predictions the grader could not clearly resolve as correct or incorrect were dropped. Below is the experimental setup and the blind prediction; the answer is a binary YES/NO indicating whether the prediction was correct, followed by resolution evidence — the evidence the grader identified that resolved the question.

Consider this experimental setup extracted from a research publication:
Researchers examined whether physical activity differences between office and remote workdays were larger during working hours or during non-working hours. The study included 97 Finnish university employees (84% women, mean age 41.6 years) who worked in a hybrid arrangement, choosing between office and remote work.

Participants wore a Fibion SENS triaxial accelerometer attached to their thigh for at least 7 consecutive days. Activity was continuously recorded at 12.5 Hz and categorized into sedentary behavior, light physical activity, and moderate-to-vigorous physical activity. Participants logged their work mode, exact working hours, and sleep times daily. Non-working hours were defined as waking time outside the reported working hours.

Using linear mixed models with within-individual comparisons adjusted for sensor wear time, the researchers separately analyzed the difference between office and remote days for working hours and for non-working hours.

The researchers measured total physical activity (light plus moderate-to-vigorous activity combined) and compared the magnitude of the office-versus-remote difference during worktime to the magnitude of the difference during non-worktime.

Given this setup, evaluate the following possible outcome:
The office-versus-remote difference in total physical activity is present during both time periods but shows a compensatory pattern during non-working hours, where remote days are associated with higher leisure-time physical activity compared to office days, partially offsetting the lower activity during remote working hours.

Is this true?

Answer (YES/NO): NO